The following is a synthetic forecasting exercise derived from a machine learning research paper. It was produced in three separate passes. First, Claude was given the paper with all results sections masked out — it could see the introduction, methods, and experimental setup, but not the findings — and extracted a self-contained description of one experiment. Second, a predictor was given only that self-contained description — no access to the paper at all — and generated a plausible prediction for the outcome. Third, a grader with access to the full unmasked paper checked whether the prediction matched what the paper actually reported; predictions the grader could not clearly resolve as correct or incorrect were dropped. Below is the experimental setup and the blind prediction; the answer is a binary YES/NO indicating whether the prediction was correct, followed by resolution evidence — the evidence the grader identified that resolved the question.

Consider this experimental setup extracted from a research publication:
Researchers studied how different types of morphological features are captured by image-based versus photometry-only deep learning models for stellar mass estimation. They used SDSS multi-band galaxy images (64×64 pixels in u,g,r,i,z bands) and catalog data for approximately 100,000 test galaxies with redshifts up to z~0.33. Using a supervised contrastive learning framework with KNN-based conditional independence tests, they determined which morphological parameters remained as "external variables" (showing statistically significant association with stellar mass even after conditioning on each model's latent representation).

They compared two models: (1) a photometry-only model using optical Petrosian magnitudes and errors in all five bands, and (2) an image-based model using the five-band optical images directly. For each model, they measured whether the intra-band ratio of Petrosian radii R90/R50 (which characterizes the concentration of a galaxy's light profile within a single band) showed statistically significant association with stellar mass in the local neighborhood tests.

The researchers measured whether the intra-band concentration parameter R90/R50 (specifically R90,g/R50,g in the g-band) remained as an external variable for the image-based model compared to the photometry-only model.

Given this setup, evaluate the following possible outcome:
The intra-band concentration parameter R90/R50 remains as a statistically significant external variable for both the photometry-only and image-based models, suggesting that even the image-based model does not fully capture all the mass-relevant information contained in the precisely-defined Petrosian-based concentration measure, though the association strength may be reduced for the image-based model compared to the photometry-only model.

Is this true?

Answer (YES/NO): NO